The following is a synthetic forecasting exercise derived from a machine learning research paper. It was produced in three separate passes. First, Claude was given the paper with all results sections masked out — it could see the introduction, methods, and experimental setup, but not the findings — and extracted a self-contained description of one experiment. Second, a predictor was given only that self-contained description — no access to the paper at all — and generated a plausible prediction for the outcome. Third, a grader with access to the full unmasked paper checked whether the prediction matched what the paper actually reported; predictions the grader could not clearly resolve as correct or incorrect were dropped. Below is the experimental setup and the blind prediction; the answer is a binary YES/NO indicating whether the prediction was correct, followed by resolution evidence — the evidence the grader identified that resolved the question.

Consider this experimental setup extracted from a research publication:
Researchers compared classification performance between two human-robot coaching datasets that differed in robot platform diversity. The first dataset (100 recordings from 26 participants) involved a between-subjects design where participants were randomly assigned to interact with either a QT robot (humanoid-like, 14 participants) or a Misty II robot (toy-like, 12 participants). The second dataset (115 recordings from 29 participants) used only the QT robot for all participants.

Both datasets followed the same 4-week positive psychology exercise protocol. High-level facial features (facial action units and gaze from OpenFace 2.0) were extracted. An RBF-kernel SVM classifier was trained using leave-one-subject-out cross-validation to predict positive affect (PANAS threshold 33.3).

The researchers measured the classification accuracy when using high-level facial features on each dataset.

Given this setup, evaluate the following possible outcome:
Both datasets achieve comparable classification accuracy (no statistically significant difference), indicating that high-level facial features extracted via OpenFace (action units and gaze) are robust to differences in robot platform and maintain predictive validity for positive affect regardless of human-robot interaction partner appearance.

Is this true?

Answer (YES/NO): NO